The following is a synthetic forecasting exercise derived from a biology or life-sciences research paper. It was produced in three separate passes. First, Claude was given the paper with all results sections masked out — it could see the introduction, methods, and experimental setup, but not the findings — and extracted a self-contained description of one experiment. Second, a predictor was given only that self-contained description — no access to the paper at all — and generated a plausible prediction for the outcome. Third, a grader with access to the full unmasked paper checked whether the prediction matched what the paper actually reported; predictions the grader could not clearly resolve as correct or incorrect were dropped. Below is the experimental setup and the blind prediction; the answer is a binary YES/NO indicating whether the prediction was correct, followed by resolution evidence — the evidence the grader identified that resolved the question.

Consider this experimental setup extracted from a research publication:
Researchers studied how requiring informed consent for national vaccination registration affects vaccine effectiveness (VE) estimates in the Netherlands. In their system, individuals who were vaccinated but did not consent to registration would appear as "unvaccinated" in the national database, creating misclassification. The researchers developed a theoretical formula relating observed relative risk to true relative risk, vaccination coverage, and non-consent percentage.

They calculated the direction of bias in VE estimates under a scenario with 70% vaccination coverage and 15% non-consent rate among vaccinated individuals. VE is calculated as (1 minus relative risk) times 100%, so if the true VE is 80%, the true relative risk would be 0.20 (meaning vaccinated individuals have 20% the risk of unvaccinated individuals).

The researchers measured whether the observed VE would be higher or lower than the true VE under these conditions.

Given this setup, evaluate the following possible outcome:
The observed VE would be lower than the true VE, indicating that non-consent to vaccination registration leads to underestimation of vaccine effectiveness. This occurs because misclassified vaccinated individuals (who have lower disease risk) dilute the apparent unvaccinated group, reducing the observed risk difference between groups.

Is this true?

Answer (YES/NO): YES